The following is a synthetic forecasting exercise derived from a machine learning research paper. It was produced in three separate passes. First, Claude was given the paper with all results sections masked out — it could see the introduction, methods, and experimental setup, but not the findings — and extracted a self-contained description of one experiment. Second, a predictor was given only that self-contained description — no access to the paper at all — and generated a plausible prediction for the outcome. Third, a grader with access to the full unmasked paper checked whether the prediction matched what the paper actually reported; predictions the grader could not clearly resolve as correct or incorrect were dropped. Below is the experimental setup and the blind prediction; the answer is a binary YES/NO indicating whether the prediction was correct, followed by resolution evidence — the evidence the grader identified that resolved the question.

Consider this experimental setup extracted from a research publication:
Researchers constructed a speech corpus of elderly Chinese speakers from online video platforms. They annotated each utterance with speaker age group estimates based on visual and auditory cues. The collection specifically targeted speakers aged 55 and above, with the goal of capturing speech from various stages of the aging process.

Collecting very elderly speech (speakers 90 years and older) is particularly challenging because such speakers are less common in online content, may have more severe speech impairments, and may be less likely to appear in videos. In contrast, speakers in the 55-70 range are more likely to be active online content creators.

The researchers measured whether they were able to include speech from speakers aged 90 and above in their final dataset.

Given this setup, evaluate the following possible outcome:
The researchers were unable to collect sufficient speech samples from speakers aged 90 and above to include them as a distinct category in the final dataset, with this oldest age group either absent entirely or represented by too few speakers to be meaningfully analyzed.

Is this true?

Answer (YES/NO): NO